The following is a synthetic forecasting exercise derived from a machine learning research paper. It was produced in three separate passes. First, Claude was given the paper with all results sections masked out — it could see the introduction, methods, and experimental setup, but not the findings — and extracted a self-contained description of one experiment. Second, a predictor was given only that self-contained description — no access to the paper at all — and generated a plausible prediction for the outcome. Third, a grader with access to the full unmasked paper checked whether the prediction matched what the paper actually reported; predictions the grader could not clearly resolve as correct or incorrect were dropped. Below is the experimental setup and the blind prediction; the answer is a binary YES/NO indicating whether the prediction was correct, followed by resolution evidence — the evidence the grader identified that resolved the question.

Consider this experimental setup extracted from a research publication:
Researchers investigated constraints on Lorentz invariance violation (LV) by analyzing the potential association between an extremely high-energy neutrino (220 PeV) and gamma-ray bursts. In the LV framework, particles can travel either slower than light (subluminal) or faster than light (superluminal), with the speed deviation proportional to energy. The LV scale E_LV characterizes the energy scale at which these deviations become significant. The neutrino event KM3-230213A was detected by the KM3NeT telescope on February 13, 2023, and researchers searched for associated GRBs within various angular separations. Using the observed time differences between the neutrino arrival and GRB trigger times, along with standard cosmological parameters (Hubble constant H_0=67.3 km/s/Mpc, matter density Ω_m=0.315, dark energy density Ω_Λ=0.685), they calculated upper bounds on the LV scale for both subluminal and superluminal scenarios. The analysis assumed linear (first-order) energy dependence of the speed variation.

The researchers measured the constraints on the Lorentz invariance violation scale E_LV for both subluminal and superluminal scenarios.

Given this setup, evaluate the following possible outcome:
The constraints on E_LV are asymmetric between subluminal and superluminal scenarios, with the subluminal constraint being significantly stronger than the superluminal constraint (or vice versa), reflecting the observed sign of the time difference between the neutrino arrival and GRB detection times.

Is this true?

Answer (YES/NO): YES